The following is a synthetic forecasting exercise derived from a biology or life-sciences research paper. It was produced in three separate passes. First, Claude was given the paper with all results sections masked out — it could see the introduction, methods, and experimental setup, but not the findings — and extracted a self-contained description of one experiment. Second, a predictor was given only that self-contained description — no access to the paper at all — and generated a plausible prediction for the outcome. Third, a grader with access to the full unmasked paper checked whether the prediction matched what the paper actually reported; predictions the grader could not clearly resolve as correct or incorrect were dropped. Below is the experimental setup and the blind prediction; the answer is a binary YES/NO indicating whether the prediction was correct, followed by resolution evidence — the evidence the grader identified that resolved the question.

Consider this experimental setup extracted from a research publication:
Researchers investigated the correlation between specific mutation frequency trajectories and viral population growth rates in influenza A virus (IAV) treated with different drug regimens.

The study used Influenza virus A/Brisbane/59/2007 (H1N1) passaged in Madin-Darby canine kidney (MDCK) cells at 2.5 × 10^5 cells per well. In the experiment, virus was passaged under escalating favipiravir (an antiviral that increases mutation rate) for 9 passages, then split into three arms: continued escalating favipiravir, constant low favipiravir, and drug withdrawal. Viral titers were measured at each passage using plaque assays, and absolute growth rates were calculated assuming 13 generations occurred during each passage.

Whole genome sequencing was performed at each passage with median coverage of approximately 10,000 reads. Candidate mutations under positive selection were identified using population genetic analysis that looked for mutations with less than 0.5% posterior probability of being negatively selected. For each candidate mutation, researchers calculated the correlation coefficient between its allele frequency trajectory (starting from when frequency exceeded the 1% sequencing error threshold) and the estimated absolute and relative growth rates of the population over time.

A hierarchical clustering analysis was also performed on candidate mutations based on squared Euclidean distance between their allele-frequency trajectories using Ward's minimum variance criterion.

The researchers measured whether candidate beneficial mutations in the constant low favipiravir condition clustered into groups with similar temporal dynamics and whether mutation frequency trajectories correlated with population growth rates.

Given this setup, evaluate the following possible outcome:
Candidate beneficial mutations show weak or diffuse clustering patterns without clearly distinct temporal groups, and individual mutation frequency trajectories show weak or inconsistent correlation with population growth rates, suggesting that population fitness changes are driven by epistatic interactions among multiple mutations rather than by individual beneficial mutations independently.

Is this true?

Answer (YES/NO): NO